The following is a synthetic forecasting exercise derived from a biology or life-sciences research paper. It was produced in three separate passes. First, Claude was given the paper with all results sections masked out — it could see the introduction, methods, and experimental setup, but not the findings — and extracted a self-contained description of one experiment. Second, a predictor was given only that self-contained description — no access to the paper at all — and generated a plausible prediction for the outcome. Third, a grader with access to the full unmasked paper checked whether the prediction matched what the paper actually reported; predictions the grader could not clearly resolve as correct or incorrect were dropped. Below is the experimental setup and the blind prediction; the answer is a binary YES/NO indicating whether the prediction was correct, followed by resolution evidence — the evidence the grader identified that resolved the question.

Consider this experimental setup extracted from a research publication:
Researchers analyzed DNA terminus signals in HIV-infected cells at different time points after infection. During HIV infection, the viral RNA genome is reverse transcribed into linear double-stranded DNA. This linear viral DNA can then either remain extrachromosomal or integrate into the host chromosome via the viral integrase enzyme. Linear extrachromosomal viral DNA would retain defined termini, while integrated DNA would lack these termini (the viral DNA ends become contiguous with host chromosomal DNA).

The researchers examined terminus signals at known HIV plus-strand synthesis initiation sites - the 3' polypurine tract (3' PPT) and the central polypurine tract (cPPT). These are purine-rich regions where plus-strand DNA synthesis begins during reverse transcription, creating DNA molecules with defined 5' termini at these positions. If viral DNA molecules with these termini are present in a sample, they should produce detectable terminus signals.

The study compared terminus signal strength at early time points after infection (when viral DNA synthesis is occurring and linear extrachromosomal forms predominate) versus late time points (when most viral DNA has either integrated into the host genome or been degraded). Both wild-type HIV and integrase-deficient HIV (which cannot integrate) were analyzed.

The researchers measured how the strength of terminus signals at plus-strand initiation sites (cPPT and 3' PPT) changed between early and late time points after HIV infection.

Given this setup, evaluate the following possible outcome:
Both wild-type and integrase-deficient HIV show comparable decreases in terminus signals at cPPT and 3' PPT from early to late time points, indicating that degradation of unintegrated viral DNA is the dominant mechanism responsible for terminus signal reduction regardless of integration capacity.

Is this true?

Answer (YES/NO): NO